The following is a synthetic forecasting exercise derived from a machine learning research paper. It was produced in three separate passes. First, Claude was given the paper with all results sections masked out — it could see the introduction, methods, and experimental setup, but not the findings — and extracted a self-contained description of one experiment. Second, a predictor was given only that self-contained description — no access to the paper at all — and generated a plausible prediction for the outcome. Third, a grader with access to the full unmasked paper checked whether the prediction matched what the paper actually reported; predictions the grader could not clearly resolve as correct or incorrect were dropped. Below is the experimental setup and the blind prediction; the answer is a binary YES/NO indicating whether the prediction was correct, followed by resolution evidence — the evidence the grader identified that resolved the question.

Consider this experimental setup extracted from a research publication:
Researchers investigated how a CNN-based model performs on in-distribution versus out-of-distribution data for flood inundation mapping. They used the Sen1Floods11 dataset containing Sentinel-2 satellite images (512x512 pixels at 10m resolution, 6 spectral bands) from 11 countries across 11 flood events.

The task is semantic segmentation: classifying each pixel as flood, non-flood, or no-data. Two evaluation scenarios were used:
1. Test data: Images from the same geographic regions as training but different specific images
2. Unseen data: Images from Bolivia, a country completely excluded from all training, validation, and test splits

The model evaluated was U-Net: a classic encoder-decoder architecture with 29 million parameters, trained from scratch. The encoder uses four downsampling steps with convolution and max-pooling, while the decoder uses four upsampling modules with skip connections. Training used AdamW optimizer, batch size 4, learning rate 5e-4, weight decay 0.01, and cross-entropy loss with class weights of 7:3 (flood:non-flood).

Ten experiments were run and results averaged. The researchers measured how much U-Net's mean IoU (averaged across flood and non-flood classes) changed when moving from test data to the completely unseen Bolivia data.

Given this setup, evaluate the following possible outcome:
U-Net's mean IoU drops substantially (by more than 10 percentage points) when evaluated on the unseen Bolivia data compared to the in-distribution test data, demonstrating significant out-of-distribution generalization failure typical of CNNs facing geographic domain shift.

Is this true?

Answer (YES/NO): NO